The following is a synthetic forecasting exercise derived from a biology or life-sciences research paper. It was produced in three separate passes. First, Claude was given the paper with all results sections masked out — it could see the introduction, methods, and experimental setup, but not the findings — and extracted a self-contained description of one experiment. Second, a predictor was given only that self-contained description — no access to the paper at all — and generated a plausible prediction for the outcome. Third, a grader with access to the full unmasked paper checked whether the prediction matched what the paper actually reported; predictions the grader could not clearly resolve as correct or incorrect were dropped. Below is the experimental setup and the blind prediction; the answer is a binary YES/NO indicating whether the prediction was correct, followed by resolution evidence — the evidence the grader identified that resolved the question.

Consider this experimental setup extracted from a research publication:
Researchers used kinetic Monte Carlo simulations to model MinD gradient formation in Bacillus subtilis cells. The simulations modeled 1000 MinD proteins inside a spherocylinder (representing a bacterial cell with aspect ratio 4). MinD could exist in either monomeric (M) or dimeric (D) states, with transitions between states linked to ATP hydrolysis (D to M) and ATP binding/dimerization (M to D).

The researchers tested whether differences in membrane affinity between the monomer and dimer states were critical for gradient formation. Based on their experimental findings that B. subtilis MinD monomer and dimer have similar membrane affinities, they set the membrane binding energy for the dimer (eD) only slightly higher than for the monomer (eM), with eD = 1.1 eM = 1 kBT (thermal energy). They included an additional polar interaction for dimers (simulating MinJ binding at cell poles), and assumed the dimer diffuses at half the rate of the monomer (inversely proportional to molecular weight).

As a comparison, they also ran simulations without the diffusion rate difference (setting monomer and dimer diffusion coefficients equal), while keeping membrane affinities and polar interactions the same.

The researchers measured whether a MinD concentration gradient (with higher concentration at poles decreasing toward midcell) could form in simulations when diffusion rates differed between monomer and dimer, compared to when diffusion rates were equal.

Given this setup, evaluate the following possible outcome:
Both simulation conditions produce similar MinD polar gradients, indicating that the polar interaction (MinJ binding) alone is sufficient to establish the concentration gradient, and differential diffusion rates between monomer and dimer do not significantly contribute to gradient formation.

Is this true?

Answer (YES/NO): NO